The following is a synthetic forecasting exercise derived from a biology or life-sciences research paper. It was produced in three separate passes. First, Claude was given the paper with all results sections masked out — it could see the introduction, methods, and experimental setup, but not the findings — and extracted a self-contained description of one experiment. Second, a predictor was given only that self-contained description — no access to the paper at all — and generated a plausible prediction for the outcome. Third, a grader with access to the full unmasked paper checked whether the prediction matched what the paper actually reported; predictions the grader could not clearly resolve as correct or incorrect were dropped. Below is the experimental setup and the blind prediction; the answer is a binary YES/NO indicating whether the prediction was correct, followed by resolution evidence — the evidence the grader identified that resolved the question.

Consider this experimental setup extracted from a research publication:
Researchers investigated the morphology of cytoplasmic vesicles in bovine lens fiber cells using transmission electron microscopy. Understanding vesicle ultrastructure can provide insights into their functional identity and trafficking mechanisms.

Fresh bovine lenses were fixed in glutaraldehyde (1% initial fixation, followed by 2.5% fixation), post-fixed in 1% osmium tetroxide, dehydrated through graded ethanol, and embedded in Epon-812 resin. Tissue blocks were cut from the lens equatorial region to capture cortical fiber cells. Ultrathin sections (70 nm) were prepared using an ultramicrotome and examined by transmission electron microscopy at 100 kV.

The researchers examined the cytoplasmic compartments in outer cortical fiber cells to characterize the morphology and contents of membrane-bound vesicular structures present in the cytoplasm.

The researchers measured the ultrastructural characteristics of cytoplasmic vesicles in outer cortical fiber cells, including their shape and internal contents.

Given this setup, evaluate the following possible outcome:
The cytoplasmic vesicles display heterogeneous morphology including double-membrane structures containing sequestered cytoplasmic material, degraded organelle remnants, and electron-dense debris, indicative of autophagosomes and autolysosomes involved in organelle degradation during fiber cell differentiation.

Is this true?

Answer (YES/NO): YES